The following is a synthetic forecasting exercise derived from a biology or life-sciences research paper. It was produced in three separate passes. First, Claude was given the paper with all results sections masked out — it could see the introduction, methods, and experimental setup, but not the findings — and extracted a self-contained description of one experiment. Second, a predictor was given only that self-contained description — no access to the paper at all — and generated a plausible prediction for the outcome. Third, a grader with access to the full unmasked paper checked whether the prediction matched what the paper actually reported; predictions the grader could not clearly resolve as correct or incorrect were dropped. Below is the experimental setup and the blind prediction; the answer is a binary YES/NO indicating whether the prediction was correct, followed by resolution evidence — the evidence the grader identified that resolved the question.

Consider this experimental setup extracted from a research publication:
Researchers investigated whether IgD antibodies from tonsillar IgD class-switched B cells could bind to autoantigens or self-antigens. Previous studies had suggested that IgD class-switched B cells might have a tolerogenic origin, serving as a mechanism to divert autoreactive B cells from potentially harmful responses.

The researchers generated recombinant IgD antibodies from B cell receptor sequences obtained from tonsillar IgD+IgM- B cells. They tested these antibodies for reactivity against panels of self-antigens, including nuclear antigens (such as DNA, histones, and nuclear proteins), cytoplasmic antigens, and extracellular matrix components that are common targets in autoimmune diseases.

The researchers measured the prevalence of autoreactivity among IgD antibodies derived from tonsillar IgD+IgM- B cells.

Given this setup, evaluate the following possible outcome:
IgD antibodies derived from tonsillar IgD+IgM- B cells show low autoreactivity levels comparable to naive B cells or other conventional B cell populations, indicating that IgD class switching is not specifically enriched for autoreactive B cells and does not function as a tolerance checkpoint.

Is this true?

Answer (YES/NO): NO